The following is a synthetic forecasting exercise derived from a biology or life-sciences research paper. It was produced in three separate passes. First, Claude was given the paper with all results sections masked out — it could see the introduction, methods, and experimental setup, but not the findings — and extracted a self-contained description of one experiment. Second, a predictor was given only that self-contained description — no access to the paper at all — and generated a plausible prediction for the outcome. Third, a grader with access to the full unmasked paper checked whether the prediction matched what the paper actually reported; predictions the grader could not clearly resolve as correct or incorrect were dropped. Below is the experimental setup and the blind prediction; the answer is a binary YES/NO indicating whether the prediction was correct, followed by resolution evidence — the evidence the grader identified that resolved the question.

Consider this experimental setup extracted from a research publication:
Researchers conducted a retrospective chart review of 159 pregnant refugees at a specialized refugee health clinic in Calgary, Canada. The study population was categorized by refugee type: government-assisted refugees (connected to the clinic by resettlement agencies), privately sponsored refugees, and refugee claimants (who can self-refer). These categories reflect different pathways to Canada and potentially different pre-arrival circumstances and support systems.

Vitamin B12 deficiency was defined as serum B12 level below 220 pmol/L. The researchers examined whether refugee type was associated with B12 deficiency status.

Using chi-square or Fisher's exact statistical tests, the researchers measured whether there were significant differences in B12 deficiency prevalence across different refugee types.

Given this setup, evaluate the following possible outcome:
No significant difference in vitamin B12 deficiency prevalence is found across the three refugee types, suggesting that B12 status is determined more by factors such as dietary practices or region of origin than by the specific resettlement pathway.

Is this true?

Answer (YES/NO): YES